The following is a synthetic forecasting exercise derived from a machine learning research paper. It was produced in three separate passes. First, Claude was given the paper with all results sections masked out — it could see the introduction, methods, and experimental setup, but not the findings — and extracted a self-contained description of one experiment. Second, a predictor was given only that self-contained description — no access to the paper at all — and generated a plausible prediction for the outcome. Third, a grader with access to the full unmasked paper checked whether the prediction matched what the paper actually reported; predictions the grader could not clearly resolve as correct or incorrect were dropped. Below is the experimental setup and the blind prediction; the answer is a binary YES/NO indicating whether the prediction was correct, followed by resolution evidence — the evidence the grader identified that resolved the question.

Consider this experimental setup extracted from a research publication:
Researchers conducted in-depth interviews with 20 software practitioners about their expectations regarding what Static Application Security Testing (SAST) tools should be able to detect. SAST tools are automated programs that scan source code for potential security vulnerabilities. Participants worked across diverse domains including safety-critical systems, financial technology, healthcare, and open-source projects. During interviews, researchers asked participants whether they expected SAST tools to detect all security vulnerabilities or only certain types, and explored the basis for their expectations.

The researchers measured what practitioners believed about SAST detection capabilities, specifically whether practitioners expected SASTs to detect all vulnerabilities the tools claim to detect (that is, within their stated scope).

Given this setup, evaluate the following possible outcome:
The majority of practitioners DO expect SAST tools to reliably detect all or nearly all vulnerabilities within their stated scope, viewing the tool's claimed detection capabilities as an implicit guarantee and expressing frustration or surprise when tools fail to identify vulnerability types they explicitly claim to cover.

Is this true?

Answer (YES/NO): YES